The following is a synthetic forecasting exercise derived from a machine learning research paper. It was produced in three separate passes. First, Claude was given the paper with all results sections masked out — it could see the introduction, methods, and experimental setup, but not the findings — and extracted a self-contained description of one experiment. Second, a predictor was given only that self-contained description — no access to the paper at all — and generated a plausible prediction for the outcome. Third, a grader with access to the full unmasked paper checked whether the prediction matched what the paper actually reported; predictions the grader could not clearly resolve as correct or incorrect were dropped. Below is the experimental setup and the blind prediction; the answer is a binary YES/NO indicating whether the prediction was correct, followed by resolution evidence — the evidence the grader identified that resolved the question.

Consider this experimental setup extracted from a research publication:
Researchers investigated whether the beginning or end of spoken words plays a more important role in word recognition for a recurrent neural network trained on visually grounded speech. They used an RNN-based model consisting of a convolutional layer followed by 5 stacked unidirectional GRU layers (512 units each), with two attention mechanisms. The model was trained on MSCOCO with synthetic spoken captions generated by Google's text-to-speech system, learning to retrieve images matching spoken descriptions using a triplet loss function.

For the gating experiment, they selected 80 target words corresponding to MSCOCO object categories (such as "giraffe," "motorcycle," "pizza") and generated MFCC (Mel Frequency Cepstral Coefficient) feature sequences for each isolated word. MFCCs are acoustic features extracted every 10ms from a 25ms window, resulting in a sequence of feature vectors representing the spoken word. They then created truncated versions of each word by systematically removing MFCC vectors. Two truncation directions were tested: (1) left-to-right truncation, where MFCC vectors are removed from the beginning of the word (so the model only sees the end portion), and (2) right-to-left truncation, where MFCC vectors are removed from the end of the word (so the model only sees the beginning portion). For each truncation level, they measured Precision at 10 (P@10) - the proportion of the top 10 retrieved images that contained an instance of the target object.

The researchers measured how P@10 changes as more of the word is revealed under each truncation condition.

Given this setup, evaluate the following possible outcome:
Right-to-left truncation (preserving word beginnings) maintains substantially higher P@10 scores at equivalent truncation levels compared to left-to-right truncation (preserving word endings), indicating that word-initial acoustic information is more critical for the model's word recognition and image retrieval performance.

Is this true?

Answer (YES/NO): YES